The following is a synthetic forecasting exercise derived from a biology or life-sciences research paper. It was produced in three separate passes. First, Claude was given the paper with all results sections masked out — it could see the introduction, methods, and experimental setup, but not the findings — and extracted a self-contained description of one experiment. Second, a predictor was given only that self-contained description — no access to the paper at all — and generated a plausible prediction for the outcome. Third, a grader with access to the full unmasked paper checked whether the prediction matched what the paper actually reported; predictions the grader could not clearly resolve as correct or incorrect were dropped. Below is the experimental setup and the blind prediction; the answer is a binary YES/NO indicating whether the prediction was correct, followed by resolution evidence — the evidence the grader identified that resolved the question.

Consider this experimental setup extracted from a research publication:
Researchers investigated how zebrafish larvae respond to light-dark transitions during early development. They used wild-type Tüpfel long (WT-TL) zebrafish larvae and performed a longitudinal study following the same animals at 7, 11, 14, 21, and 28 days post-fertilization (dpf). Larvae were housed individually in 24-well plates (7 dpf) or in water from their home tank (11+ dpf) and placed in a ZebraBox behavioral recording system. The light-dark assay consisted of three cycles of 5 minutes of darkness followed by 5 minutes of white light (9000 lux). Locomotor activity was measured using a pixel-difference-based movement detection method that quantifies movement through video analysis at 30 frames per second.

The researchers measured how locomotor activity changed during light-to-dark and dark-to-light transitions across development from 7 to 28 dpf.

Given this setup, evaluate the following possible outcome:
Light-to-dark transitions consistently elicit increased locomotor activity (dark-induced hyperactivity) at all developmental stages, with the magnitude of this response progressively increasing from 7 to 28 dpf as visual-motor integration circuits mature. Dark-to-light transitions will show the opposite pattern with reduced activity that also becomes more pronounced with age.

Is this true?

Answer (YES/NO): NO